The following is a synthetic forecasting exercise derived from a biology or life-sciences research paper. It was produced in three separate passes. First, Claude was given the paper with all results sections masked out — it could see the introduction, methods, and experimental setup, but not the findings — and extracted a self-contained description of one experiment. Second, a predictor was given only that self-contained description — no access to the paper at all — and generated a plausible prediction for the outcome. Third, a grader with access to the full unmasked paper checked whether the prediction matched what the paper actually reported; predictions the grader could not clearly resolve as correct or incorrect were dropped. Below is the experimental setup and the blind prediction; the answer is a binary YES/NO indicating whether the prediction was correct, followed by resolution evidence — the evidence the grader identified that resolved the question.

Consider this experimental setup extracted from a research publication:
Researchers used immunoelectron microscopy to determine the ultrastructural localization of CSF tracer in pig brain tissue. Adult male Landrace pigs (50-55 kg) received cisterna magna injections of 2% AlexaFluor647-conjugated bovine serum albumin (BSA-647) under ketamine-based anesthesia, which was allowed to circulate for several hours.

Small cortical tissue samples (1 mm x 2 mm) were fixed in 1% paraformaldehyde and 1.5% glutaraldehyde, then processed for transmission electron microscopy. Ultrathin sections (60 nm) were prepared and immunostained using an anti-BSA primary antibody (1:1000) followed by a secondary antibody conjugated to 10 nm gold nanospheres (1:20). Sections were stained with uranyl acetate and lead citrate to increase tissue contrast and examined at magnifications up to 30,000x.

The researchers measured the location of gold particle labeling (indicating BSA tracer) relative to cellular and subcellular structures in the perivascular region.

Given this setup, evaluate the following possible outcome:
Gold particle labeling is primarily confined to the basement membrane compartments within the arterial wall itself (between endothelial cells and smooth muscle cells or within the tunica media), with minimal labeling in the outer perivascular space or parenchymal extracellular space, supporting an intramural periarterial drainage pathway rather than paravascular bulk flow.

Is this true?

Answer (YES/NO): NO